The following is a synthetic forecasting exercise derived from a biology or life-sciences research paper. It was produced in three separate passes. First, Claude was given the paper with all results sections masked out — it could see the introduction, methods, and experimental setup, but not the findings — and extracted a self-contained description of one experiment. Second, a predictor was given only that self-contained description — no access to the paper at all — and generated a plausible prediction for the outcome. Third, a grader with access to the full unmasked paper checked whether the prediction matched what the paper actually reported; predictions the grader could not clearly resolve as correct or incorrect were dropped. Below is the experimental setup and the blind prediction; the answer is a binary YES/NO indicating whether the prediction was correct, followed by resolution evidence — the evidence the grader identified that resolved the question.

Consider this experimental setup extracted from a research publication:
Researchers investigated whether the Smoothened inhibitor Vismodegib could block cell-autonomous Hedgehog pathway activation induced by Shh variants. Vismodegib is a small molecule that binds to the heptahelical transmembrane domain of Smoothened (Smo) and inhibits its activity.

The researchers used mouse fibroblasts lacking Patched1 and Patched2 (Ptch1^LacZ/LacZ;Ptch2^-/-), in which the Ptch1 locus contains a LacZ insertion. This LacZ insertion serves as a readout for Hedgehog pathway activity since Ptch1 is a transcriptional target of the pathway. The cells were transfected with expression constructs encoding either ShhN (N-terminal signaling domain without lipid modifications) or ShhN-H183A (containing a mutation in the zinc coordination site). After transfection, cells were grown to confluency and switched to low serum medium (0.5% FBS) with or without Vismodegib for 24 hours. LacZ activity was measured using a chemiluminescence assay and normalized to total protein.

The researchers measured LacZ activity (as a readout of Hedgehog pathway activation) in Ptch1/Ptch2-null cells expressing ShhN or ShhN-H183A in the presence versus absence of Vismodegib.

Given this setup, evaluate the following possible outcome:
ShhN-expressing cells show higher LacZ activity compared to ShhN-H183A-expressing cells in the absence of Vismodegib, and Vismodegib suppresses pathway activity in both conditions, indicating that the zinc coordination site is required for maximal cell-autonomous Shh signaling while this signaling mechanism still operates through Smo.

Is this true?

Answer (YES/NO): NO